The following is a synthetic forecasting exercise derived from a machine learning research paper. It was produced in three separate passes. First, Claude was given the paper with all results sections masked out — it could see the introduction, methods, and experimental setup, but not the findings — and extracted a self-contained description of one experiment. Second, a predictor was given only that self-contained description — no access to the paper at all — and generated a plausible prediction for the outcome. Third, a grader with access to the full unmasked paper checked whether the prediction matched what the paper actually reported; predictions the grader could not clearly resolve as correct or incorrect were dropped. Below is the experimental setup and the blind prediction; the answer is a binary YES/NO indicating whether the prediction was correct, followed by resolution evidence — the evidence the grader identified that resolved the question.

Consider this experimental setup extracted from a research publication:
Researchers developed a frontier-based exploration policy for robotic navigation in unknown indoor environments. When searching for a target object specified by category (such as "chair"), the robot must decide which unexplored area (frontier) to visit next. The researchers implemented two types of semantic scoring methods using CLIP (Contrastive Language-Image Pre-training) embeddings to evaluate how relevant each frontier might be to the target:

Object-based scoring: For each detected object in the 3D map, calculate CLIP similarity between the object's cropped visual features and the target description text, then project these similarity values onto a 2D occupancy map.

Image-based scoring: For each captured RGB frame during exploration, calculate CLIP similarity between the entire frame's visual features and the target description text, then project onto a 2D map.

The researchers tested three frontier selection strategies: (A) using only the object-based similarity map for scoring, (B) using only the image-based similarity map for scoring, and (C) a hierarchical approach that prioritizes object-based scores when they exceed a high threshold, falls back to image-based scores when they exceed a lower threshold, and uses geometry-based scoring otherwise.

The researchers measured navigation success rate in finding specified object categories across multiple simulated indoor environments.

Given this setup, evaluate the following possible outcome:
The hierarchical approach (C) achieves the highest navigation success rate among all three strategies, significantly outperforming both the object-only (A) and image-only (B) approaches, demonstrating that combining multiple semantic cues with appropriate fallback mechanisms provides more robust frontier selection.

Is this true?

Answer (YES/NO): NO